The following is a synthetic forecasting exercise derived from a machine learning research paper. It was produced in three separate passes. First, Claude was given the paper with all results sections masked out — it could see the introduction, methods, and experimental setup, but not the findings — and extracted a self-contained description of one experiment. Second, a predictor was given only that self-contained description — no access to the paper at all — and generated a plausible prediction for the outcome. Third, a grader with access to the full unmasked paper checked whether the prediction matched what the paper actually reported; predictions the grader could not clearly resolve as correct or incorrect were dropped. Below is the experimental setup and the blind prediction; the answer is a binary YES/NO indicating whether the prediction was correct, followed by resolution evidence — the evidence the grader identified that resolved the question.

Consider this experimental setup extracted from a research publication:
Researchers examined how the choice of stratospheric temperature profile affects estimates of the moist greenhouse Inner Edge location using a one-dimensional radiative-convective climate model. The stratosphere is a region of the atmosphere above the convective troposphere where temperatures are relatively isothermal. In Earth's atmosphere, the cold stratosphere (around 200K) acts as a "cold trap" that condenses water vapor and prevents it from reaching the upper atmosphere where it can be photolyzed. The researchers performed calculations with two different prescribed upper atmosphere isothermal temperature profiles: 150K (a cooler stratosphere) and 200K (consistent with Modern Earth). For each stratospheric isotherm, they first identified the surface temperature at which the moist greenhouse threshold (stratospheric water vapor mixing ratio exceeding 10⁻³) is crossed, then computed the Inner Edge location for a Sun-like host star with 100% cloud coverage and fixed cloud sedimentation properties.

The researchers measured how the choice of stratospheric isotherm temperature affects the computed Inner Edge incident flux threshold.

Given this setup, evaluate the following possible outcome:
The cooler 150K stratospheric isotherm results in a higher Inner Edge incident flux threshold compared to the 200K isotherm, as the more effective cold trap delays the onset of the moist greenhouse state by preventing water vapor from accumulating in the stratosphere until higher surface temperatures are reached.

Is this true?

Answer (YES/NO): NO